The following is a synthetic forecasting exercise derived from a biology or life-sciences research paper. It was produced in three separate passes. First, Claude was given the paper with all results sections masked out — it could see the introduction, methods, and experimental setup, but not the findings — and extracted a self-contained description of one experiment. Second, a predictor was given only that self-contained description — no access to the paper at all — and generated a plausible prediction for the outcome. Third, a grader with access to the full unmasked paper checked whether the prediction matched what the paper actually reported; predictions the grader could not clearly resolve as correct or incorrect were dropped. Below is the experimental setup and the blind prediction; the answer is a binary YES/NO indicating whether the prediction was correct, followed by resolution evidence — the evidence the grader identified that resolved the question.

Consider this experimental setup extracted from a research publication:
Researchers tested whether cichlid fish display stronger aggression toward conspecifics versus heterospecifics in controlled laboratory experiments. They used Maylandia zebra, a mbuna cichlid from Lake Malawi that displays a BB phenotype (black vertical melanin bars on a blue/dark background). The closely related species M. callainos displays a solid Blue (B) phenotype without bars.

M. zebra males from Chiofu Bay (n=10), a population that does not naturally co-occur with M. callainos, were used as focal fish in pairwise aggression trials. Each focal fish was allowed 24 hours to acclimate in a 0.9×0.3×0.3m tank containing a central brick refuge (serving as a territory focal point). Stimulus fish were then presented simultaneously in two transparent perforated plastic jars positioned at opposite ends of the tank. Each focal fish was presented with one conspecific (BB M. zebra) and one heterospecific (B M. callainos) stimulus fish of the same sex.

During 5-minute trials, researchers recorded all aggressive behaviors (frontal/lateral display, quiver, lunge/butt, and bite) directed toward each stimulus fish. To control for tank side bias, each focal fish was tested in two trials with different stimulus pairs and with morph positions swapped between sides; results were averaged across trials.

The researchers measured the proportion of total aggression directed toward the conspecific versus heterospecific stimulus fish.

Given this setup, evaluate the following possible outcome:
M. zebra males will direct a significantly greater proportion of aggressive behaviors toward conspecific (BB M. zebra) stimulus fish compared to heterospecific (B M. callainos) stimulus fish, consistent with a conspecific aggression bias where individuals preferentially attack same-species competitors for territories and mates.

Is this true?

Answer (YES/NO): YES